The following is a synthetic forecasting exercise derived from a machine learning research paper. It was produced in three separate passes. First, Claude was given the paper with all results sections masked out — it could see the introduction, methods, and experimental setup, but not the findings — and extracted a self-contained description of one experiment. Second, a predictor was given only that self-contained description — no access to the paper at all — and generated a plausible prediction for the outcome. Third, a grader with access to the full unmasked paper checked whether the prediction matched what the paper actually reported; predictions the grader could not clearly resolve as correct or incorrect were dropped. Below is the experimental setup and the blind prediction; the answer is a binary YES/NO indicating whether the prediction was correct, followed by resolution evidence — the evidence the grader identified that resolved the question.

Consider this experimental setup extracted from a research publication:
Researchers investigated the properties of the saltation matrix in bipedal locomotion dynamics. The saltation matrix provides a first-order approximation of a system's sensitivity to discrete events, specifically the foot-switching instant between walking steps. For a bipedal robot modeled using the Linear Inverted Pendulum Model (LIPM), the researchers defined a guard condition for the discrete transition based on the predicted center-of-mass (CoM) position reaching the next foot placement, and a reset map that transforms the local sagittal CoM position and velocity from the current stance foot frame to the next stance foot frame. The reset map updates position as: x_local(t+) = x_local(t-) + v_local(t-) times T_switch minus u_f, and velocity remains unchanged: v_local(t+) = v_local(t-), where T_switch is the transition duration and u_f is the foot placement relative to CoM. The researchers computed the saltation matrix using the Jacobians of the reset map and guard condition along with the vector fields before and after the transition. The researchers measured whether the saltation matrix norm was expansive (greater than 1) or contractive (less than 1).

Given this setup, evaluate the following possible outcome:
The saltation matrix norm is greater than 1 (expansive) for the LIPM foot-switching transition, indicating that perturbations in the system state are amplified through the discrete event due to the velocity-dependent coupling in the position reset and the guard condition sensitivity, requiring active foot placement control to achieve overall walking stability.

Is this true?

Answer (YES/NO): YES